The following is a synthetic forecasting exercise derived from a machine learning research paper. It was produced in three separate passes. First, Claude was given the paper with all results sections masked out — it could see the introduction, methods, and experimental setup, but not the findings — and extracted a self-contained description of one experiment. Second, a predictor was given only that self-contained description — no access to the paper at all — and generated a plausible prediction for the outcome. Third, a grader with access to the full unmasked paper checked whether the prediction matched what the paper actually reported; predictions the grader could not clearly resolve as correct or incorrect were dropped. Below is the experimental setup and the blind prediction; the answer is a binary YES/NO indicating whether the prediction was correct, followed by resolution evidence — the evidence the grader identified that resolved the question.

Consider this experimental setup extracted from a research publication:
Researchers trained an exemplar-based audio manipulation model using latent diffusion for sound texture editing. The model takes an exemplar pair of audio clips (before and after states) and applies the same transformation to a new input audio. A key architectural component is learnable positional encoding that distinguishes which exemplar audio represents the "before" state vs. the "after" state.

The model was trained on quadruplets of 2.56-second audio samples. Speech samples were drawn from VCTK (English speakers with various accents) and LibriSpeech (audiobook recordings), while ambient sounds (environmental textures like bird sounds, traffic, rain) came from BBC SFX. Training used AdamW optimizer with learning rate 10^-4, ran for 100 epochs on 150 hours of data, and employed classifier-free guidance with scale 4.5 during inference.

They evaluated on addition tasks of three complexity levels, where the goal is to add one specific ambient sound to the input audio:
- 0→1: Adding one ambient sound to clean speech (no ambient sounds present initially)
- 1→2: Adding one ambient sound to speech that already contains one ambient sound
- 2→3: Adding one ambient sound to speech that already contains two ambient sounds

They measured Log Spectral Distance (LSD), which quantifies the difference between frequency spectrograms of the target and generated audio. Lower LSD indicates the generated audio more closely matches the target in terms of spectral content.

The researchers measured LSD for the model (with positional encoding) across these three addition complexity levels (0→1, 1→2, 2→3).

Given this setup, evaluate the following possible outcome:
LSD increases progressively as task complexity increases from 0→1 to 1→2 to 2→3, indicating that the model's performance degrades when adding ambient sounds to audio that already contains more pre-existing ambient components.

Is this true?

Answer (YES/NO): NO